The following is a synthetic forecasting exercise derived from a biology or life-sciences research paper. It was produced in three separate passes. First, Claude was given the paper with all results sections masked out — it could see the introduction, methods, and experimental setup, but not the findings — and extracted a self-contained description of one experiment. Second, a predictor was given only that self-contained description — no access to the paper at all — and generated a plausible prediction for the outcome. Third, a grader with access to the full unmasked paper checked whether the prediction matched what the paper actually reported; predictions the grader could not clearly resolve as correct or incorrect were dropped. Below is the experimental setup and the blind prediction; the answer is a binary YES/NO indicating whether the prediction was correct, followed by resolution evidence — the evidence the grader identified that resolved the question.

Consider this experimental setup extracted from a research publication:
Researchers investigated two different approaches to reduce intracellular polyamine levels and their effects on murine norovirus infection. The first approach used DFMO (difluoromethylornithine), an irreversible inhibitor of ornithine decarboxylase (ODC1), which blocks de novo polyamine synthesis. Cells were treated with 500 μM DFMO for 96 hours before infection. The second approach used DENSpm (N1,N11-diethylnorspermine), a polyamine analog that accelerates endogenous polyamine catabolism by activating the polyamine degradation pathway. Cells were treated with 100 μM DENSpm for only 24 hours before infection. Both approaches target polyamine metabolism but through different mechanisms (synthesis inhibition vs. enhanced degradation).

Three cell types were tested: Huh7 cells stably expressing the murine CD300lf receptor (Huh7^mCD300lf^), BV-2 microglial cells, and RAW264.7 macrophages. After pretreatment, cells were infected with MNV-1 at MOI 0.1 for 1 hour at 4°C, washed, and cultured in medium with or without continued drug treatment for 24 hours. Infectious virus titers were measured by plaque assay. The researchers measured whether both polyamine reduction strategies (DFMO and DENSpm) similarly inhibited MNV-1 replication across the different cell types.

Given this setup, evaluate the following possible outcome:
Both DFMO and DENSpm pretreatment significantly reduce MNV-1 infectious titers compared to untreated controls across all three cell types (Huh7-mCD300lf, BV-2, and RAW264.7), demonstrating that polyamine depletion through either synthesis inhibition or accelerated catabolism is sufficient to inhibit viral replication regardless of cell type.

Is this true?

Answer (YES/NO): YES